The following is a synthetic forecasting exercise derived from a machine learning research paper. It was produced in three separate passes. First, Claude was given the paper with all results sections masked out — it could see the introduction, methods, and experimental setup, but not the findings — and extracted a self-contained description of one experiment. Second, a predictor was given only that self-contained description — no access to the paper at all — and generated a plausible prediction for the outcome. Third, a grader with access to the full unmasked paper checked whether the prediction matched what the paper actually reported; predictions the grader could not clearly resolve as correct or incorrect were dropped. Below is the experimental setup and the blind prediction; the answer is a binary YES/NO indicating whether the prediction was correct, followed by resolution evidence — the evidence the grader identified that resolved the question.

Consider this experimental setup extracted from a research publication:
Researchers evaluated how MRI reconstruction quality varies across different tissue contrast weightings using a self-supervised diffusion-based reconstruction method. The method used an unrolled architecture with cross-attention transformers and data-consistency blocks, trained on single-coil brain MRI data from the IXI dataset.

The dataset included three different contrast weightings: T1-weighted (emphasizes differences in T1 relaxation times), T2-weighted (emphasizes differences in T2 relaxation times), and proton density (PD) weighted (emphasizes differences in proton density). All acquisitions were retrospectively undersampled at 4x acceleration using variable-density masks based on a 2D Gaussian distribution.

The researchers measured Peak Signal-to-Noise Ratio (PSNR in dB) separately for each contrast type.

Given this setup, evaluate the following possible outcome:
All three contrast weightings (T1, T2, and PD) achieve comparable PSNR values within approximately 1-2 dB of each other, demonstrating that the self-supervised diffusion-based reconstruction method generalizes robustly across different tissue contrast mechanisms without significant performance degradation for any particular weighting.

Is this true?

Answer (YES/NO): NO